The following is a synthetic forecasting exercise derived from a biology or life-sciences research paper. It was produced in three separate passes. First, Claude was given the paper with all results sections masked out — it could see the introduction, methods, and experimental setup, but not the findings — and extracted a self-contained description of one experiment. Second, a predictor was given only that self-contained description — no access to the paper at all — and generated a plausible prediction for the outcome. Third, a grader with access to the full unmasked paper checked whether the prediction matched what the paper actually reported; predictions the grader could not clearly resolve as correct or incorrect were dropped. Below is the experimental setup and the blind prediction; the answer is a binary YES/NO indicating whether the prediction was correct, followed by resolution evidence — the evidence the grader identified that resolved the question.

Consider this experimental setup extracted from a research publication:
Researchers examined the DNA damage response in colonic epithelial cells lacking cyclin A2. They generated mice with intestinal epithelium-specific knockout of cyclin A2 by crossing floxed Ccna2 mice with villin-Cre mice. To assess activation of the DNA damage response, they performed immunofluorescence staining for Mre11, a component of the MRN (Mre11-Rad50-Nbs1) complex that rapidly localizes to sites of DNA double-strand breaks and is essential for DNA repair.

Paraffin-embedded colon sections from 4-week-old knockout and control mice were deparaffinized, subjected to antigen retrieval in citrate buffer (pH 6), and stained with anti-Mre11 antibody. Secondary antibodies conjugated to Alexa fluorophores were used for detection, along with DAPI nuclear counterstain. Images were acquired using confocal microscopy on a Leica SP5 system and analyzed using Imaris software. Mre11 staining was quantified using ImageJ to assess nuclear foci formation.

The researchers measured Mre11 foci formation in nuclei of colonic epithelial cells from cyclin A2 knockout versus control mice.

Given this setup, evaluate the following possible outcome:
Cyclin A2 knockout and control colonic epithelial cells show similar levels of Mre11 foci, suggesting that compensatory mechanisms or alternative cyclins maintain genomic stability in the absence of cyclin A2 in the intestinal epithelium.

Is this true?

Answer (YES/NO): NO